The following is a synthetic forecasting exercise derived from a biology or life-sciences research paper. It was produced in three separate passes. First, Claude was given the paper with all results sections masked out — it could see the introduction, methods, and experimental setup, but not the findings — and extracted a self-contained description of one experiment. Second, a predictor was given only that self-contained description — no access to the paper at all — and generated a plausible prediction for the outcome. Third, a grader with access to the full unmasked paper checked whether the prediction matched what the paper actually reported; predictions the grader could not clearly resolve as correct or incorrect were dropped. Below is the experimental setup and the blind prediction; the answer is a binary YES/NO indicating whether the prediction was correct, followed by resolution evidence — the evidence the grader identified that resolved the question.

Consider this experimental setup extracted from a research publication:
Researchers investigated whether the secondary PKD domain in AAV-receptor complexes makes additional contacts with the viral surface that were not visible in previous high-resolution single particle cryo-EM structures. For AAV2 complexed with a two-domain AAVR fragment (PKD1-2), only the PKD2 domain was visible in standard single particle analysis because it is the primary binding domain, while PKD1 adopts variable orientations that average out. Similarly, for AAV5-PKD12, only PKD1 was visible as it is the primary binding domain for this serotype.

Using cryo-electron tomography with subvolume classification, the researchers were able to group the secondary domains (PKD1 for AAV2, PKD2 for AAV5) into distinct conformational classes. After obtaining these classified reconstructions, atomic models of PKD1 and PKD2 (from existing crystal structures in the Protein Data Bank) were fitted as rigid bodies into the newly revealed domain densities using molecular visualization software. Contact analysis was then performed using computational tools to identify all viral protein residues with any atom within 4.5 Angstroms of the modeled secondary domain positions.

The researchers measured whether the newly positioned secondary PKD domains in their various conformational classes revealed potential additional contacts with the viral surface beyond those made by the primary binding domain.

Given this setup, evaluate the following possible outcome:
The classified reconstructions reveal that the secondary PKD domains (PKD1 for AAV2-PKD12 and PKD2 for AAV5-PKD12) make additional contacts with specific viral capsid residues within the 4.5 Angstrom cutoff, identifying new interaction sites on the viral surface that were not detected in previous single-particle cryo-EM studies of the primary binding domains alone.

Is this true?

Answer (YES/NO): NO